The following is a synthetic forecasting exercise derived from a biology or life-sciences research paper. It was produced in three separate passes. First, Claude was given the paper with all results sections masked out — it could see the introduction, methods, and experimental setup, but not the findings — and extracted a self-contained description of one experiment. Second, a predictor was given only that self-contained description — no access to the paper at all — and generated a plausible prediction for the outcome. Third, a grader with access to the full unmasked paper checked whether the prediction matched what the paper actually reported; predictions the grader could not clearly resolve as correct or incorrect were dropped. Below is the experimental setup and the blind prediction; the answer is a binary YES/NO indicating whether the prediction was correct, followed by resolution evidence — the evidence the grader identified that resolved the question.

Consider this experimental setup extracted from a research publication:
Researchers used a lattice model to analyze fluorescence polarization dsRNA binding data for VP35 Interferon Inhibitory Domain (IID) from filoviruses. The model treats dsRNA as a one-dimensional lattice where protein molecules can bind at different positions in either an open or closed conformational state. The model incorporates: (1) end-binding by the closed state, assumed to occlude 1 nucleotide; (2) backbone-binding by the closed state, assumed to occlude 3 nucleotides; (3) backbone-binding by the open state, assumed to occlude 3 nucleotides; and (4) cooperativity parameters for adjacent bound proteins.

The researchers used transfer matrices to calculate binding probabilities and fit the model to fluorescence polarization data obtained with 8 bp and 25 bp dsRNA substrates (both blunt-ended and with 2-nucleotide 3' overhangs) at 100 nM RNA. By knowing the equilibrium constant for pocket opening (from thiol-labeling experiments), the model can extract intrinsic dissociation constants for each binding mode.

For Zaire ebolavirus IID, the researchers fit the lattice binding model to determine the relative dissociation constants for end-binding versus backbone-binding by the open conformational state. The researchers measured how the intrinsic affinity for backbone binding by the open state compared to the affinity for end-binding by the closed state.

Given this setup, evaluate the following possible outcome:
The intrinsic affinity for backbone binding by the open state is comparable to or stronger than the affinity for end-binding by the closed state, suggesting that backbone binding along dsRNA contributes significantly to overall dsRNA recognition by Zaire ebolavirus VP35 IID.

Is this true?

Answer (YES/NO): NO